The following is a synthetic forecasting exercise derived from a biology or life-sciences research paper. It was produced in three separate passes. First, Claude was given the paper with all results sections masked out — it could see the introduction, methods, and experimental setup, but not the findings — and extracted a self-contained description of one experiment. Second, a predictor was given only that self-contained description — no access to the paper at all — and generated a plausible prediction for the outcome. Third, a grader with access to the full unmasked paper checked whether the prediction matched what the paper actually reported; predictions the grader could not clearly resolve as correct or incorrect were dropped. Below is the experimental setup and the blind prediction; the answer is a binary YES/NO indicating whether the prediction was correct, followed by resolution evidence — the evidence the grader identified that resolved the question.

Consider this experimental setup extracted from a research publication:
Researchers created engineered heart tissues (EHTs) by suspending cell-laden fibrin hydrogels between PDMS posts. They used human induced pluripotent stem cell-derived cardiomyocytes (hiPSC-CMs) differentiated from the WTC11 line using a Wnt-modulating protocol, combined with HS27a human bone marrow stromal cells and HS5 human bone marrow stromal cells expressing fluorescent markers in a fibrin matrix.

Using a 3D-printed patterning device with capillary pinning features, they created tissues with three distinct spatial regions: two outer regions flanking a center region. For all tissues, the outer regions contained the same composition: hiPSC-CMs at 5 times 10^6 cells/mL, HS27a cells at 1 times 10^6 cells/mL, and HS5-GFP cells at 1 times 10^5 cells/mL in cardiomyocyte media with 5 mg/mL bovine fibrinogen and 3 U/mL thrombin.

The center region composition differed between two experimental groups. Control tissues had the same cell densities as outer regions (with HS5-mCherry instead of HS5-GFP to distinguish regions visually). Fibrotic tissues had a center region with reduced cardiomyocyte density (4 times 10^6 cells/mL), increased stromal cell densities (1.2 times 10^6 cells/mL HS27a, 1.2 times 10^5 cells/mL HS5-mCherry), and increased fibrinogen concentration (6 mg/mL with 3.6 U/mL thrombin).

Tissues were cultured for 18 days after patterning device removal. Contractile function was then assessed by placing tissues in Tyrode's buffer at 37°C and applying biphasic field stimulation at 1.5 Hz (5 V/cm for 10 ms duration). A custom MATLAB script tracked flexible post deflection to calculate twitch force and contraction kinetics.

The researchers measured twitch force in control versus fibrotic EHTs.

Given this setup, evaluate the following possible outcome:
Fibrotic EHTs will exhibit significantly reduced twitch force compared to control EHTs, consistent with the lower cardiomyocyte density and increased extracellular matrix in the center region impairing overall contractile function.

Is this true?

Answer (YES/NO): NO